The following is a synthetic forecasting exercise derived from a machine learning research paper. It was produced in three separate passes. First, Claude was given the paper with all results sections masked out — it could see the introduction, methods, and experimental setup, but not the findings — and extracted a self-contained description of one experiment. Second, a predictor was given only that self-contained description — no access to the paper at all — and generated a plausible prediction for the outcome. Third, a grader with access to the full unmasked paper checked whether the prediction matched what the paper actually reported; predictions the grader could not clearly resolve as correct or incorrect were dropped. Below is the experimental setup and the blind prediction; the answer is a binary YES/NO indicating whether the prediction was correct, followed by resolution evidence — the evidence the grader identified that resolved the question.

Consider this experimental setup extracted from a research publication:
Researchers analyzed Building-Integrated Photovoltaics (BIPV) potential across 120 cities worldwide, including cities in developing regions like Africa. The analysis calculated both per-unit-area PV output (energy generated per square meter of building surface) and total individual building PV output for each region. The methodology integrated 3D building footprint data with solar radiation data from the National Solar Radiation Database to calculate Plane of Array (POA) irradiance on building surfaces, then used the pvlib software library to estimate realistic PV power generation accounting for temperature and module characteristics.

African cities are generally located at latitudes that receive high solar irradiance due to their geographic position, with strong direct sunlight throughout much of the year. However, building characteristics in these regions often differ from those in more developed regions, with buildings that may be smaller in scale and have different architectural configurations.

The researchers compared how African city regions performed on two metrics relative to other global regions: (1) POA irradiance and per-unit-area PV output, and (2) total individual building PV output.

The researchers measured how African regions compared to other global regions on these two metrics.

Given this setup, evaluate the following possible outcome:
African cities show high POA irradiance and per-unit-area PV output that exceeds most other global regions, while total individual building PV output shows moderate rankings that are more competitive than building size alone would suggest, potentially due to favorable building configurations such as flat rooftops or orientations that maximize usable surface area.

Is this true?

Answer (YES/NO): NO